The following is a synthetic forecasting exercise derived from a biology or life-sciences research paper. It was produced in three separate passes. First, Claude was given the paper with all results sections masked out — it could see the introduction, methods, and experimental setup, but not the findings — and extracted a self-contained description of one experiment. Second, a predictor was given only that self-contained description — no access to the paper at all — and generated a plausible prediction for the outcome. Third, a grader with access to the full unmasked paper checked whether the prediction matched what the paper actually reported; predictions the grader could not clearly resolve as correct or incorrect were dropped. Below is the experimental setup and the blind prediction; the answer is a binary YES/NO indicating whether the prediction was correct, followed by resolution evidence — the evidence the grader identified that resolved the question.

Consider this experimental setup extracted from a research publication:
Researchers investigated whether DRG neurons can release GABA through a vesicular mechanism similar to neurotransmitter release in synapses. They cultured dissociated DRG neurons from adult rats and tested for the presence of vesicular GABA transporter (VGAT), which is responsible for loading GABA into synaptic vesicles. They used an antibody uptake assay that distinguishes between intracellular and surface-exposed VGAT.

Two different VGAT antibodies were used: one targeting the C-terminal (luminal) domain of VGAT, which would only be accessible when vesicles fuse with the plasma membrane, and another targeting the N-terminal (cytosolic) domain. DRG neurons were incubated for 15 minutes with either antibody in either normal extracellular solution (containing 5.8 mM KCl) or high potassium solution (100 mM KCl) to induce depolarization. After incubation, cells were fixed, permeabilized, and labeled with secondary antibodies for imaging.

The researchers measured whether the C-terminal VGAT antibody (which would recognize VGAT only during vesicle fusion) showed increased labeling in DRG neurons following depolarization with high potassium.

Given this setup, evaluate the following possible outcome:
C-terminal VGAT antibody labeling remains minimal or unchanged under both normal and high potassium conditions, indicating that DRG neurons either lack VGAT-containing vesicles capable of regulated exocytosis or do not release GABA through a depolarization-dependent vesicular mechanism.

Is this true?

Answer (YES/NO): NO